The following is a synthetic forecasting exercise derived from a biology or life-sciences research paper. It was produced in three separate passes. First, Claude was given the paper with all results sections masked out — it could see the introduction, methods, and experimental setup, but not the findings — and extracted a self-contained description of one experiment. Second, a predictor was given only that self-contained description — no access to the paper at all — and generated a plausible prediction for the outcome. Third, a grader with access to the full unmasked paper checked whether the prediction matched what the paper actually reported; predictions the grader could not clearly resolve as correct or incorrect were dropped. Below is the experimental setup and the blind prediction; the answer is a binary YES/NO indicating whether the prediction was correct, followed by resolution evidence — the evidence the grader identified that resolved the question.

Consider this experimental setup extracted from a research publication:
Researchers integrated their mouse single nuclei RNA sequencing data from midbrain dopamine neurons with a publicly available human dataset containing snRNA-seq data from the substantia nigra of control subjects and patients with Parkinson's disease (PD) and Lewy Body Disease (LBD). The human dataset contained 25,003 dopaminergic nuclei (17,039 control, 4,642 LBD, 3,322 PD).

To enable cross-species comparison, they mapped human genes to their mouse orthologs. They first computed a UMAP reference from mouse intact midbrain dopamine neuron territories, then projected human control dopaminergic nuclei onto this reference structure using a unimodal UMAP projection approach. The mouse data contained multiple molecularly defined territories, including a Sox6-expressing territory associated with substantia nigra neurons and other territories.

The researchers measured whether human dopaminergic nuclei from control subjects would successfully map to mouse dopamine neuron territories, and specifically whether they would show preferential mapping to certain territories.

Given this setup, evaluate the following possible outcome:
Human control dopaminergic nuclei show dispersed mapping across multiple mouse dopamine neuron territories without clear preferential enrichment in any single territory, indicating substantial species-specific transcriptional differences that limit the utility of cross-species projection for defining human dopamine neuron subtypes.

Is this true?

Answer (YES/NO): NO